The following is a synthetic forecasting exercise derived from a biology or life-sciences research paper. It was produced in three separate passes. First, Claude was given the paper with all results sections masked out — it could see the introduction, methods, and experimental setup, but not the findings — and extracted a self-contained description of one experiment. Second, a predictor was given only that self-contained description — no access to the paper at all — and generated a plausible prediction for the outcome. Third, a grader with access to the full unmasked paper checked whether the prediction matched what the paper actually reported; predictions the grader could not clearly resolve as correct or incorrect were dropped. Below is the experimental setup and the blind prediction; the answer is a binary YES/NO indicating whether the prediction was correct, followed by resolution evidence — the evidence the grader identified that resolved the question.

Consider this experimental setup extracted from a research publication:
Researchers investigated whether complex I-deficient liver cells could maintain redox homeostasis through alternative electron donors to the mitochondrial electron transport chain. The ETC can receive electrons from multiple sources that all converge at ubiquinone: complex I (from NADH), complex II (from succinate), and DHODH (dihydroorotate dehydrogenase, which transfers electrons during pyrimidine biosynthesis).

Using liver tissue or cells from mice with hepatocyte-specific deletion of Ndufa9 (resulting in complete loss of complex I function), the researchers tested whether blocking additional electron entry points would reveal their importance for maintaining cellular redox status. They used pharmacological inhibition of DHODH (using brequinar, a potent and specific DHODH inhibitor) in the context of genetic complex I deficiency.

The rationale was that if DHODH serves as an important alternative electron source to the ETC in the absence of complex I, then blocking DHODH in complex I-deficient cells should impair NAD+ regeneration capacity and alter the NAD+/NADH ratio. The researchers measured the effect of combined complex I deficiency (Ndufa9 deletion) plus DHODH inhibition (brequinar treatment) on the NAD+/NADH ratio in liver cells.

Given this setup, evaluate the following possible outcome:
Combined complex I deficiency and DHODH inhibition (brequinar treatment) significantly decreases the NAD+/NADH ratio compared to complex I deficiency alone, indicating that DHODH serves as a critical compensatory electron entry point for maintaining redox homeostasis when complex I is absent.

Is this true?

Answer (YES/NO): YES